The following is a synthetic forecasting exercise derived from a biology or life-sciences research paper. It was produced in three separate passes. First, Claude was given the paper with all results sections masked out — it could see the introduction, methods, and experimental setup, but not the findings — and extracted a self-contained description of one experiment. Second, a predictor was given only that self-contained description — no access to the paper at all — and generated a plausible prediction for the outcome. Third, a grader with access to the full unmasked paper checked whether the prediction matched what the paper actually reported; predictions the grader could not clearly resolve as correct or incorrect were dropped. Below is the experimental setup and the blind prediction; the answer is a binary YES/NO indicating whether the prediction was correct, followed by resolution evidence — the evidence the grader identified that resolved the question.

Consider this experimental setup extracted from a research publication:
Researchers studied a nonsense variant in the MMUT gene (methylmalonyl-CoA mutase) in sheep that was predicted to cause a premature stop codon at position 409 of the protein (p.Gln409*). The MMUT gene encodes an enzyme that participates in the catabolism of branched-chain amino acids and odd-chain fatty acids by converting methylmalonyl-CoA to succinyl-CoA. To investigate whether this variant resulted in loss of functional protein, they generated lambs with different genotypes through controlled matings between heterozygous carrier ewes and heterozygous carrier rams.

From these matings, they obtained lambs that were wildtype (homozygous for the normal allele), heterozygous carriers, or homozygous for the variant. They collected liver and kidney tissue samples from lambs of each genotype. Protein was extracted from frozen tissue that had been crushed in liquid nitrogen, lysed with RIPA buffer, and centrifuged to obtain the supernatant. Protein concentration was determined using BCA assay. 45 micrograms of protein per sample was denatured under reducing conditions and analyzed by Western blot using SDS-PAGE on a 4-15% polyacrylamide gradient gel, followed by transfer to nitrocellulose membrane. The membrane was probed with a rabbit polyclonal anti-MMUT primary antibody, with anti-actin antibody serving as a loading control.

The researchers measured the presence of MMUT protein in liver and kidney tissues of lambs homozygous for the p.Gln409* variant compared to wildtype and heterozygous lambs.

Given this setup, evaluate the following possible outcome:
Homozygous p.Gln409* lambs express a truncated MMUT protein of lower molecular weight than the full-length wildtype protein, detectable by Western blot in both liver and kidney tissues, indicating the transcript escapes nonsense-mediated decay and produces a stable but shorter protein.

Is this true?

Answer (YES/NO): NO